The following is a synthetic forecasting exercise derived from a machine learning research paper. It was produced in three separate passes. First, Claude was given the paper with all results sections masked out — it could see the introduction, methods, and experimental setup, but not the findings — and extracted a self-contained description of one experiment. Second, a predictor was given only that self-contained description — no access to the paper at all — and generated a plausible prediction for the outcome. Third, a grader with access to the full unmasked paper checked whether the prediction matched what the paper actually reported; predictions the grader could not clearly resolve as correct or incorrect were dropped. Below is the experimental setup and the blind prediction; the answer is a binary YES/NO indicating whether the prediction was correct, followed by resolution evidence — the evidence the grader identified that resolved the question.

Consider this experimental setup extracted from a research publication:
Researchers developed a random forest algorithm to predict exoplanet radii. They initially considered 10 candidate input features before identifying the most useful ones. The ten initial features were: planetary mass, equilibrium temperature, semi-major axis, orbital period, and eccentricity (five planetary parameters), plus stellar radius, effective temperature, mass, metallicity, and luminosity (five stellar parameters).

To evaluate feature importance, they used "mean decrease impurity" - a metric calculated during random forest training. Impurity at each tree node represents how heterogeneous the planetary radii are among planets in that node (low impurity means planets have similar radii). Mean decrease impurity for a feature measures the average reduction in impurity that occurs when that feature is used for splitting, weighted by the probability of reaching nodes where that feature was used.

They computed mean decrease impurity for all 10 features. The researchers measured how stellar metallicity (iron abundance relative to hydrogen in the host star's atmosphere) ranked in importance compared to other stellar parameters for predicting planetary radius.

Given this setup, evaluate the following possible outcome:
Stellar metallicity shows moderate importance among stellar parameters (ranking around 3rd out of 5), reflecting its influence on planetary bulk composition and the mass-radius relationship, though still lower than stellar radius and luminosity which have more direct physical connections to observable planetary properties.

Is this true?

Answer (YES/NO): NO